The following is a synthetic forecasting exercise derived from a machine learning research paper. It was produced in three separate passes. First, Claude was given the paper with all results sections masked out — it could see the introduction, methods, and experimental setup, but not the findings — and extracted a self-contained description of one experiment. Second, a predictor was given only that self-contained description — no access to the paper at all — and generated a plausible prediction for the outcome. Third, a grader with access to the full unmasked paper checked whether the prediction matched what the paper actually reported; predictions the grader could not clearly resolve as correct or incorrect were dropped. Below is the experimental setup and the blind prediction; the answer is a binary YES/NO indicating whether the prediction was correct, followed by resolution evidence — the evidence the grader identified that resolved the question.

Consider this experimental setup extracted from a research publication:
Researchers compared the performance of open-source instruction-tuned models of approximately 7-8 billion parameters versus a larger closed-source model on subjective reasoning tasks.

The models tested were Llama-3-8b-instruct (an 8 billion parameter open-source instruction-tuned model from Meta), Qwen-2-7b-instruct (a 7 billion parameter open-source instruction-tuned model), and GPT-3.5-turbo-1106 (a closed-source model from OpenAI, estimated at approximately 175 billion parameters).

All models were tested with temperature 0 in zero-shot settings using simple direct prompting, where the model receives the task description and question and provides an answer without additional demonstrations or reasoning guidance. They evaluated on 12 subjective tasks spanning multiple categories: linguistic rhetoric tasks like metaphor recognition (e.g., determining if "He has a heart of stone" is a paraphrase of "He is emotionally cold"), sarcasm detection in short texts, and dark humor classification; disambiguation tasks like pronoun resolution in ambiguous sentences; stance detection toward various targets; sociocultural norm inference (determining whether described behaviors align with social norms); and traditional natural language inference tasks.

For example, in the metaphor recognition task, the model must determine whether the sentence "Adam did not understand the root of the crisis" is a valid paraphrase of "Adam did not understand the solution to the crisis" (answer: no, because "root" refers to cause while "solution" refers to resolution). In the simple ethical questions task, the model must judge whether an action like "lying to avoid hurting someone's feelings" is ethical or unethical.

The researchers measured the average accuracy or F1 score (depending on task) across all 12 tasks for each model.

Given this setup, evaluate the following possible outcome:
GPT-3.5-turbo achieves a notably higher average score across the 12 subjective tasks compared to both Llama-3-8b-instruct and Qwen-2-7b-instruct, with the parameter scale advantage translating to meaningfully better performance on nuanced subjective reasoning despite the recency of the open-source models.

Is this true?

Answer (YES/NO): NO